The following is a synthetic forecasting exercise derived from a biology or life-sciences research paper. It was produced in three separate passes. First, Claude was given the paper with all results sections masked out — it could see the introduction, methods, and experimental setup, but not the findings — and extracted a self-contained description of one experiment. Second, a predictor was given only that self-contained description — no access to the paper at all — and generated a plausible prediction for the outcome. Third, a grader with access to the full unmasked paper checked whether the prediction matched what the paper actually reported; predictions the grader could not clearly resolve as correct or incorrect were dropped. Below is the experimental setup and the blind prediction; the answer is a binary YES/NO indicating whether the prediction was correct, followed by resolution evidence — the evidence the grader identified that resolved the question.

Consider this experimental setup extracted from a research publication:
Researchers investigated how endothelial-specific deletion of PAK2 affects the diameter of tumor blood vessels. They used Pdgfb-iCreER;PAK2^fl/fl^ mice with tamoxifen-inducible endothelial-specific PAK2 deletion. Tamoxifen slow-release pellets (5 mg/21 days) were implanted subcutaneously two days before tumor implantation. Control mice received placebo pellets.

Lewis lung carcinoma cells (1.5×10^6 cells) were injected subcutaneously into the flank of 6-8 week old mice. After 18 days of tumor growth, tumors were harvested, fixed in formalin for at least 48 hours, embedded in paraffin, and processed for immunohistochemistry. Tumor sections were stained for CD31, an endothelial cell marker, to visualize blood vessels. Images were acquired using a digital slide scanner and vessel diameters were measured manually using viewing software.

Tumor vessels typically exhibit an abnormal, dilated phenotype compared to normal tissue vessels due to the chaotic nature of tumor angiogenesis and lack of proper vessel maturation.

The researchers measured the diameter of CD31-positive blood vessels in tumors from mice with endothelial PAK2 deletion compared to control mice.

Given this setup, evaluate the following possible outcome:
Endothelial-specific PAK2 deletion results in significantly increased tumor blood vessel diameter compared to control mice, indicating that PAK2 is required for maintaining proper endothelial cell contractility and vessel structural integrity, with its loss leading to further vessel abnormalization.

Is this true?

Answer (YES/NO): NO